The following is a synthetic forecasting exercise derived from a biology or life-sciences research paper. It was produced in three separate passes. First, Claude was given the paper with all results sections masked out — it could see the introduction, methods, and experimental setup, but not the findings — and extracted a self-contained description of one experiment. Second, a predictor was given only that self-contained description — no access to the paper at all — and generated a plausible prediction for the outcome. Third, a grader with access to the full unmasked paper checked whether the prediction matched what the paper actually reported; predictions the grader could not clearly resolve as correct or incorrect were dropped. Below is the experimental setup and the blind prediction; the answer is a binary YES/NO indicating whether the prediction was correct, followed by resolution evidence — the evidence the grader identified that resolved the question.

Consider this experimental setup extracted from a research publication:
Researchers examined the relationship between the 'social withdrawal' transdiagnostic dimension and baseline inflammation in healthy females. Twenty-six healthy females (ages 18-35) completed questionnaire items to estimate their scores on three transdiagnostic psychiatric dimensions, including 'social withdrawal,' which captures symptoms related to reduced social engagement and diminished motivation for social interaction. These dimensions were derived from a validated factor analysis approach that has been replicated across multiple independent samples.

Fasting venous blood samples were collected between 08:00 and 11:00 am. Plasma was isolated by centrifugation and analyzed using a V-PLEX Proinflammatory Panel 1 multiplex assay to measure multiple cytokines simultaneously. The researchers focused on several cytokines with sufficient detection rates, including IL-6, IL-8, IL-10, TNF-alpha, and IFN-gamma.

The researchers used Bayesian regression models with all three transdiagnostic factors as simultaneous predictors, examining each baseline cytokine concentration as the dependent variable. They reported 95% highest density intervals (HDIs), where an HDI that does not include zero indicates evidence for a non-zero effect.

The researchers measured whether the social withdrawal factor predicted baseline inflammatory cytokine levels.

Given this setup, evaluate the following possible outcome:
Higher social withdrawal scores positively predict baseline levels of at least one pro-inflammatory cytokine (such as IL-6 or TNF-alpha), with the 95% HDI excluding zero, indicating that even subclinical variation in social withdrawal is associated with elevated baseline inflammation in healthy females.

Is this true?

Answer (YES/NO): NO